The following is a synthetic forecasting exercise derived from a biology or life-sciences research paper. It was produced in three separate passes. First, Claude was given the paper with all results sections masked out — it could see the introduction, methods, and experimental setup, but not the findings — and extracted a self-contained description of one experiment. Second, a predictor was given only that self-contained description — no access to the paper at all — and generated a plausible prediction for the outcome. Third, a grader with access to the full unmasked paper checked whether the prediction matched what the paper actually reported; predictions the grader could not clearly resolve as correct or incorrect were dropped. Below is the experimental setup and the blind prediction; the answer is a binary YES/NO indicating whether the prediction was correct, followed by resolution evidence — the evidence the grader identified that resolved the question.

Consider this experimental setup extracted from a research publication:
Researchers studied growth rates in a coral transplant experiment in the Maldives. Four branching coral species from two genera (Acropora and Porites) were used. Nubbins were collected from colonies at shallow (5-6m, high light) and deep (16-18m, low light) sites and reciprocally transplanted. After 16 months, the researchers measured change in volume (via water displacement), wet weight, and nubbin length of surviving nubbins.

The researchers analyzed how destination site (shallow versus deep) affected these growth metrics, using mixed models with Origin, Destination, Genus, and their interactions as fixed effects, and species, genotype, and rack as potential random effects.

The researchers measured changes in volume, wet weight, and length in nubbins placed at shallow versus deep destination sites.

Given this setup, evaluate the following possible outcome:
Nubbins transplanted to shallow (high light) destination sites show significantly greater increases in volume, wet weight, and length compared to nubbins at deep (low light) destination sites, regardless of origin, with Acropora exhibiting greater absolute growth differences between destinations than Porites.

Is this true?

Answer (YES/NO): NO